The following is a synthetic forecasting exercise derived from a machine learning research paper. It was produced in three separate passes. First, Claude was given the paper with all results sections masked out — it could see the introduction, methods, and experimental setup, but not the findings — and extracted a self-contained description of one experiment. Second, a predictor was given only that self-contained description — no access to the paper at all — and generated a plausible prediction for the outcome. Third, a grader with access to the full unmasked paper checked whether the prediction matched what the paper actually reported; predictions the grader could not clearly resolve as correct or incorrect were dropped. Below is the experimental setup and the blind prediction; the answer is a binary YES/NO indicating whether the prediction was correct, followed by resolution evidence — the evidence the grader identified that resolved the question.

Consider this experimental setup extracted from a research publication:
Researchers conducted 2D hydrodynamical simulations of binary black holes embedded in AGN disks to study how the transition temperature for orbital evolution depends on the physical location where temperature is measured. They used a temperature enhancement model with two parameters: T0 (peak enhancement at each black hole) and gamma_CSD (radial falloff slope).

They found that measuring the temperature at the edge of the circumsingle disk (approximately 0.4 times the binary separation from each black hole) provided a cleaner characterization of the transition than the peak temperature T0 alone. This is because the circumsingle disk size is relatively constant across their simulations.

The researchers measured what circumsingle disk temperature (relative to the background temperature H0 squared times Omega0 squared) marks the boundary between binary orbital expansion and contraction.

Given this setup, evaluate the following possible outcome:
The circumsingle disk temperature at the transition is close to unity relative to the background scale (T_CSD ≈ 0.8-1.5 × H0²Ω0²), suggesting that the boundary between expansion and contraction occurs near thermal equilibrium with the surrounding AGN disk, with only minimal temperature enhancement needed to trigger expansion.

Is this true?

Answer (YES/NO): NO